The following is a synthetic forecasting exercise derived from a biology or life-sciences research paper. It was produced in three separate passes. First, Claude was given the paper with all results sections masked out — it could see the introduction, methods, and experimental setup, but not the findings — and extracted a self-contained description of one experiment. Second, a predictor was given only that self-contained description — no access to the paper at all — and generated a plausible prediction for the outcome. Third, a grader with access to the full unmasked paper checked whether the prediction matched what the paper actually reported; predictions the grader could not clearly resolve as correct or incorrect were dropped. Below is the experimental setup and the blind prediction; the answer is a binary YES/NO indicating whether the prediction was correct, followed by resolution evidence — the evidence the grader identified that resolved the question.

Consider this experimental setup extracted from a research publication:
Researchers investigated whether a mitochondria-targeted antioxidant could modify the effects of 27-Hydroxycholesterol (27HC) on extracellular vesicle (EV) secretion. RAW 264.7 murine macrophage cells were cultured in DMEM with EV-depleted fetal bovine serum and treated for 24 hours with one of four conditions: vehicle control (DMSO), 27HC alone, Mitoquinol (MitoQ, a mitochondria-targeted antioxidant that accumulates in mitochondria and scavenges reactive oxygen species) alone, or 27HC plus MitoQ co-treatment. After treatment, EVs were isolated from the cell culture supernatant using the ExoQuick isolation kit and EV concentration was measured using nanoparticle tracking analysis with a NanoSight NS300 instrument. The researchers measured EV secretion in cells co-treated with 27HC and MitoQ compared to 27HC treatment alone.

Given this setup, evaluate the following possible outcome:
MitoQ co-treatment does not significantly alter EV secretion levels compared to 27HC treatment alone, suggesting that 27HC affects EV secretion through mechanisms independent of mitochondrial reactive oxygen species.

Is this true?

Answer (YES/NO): NO